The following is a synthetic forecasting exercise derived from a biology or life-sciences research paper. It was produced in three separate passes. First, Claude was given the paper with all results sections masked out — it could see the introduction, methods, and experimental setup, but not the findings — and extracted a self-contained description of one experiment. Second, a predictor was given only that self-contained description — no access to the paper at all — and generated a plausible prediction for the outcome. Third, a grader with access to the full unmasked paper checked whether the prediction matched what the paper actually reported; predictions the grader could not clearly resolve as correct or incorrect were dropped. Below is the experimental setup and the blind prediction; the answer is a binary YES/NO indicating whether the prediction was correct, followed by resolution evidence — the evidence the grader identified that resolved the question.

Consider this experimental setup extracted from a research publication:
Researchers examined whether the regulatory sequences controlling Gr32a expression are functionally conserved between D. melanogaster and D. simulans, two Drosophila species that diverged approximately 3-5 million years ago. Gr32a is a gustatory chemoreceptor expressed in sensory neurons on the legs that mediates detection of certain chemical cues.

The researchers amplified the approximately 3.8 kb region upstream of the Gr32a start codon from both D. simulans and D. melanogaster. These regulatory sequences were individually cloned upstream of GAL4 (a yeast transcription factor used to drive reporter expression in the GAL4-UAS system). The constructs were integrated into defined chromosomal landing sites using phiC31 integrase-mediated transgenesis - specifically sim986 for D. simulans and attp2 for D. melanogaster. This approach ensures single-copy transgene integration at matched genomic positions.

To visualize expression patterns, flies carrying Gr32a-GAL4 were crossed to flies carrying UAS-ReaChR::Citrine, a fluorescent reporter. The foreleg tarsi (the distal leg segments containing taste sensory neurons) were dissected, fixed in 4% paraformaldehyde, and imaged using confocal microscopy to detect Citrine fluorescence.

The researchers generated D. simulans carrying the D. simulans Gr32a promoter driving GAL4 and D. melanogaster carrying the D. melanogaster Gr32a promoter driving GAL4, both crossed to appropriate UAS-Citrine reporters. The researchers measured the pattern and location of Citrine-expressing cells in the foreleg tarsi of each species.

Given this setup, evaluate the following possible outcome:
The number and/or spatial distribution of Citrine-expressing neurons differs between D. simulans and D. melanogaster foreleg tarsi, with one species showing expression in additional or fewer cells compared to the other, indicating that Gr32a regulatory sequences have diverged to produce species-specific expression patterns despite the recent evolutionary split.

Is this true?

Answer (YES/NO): NO